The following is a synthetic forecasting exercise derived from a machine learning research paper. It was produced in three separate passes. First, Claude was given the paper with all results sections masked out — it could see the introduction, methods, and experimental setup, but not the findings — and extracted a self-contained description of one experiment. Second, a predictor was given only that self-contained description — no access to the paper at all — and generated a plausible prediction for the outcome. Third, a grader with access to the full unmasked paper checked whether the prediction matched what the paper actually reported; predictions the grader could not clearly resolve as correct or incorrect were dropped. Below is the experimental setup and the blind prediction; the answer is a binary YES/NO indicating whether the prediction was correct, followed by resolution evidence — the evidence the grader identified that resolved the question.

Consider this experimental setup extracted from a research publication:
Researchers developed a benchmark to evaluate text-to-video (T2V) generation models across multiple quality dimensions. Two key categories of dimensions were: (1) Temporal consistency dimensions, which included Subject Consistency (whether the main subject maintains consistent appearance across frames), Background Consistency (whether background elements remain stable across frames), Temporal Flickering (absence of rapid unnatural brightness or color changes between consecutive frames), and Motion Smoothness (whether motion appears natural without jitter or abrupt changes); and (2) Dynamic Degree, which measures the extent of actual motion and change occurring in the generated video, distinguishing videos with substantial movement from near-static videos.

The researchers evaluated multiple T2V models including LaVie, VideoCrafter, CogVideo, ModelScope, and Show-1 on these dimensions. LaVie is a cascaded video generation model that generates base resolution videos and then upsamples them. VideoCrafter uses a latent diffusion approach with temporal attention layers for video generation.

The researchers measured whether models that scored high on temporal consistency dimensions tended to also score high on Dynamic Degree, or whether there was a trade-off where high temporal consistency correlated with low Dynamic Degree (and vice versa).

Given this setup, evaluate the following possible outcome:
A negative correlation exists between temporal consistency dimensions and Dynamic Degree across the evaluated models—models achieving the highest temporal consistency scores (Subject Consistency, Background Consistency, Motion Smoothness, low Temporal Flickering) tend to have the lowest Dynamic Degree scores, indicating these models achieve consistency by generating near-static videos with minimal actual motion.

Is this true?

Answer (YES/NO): YES